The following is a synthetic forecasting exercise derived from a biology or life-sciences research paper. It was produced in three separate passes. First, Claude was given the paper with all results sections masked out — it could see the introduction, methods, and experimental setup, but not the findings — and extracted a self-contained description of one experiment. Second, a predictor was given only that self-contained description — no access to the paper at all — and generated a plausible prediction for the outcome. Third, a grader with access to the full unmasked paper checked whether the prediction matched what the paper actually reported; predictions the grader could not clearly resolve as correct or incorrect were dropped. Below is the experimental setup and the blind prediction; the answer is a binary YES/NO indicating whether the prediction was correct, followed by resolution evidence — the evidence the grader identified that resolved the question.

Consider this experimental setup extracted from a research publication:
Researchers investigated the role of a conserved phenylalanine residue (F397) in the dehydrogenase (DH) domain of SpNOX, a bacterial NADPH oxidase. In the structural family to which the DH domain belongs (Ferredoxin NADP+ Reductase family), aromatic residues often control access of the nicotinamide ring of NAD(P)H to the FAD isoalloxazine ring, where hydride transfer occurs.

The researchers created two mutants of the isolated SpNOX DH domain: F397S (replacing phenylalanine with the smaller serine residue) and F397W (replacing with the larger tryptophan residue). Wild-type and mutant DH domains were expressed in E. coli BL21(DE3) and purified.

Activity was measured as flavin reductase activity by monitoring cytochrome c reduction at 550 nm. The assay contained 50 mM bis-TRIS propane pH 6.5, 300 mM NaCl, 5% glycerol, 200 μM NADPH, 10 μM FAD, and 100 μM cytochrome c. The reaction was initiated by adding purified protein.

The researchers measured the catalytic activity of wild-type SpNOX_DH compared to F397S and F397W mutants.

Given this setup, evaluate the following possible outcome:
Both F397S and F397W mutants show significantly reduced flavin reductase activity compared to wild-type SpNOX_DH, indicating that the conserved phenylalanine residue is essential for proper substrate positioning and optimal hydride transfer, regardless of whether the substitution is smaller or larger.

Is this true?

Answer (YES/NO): NO